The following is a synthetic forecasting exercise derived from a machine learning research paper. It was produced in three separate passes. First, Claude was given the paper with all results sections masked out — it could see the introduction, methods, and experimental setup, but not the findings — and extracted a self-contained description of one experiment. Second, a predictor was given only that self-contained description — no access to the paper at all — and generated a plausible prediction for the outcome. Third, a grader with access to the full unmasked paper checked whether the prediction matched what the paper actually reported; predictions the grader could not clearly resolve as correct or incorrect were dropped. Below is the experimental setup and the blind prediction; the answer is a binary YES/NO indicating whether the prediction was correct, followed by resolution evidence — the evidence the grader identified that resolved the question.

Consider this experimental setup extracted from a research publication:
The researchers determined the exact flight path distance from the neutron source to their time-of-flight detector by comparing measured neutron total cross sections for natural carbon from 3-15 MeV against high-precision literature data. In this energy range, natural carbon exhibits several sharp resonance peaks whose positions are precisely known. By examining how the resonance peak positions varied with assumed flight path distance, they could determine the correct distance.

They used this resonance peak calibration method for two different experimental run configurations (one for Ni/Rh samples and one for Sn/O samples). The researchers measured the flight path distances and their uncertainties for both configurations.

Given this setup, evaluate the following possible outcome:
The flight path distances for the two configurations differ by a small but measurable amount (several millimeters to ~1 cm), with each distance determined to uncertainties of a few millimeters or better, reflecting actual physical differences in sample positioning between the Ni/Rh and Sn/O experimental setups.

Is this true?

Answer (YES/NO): NO